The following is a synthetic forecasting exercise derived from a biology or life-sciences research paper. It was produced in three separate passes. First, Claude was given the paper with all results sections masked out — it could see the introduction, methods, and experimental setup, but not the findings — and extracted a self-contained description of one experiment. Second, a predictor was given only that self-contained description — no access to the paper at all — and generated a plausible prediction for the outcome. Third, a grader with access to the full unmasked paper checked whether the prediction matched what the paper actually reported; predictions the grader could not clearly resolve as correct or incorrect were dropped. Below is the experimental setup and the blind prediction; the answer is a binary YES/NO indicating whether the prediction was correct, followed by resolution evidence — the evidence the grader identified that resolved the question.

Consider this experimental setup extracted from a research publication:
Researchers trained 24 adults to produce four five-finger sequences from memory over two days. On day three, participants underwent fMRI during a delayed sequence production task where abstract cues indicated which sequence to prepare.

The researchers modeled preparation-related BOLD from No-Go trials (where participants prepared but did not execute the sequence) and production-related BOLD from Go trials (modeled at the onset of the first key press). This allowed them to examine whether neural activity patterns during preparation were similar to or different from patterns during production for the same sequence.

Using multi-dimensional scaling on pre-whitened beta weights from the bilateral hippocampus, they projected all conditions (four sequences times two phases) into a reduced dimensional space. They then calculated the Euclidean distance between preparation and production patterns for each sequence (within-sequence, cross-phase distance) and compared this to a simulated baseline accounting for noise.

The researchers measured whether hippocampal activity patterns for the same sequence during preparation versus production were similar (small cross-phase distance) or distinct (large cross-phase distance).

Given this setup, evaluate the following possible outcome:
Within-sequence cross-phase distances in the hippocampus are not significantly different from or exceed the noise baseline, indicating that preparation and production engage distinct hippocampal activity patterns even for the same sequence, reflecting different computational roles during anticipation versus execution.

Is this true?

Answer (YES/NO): YES